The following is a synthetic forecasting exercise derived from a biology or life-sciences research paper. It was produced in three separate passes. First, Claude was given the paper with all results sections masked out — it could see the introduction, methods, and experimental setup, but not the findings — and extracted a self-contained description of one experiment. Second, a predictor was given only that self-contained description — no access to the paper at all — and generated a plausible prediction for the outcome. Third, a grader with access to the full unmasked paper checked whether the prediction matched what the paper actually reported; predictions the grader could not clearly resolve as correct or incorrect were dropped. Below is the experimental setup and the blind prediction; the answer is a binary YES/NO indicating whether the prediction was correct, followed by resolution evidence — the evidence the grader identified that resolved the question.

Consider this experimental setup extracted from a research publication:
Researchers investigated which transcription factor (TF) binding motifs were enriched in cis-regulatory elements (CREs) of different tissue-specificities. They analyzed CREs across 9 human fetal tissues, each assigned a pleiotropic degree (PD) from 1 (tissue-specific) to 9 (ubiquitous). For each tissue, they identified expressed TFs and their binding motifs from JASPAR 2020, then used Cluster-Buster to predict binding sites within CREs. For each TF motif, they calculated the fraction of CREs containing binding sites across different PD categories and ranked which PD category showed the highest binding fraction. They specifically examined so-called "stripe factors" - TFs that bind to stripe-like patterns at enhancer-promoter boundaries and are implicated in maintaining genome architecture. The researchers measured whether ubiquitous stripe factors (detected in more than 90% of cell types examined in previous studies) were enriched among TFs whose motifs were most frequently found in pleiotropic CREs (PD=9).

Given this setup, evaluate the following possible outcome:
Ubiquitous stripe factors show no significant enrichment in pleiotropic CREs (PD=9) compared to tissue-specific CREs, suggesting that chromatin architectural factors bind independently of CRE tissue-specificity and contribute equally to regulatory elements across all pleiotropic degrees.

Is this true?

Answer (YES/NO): NO